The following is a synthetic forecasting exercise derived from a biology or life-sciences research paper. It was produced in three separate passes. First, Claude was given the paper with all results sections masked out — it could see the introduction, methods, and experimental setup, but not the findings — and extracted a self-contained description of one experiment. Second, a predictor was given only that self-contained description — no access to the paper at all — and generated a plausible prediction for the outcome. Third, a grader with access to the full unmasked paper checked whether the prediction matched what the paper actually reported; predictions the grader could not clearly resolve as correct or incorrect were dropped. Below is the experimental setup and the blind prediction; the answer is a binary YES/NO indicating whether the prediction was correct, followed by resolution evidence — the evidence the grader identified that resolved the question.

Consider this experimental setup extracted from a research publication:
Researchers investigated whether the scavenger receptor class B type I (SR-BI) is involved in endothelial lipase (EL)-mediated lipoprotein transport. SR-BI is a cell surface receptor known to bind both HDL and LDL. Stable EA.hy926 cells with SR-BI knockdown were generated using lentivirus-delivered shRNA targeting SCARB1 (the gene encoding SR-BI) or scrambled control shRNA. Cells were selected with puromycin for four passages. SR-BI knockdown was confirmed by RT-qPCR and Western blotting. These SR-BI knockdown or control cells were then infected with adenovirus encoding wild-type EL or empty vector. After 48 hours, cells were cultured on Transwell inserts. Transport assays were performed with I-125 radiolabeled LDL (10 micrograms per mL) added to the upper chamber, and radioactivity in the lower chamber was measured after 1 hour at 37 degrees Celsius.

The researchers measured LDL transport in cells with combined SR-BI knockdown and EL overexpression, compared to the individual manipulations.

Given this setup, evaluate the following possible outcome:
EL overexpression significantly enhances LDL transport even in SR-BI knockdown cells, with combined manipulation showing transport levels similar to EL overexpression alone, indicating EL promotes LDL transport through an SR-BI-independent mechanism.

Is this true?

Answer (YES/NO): NO